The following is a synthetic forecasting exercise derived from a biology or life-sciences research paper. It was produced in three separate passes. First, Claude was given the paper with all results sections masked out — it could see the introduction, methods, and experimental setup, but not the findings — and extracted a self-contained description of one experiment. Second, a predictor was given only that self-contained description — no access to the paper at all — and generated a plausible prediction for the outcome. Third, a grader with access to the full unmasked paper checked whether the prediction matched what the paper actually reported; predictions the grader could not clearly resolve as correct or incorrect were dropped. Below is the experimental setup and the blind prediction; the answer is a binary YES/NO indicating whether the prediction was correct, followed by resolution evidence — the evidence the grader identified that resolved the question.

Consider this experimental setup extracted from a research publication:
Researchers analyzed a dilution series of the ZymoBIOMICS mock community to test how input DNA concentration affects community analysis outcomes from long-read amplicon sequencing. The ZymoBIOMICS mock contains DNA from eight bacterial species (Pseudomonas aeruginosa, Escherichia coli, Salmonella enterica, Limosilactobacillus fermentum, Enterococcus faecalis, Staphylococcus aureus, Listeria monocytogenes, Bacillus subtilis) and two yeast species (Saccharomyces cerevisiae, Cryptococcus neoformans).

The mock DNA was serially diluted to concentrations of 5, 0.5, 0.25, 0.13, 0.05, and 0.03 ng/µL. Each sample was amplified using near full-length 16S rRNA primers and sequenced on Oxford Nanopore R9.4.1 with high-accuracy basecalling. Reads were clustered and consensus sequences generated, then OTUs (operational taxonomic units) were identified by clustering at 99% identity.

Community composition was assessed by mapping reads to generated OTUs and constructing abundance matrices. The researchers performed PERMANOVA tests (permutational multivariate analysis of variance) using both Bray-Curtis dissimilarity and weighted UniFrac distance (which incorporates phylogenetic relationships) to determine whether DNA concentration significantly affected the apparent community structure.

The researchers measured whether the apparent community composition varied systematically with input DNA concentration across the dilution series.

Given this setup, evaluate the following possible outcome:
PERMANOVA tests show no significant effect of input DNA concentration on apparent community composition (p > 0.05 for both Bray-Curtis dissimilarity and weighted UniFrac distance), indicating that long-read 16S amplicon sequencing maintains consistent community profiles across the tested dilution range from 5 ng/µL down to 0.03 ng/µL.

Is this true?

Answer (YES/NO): NO